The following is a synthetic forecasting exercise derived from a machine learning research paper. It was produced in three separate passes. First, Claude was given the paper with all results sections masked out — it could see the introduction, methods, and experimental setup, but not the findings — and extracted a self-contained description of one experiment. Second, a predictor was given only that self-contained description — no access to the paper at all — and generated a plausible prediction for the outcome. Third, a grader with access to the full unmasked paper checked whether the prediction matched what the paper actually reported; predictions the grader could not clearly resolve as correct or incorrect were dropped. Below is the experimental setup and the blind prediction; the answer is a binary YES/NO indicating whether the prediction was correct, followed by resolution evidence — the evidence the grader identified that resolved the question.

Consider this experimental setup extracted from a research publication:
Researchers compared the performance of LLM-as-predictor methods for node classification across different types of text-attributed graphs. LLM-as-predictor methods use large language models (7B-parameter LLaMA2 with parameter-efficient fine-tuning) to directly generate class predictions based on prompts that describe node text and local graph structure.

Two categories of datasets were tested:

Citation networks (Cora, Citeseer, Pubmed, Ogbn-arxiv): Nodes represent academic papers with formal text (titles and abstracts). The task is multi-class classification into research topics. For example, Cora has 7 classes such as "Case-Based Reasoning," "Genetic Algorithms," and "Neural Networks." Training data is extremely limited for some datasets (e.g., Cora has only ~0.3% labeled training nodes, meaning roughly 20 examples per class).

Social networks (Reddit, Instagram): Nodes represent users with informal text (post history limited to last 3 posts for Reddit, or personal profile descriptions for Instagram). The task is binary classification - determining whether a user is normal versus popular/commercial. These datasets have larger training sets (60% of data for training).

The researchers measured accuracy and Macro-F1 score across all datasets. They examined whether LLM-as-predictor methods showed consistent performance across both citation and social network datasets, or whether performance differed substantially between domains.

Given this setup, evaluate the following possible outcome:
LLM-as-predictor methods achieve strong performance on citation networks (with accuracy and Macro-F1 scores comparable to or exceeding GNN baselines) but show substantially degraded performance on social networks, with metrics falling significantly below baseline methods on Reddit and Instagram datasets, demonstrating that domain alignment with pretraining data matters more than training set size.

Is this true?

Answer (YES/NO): NO